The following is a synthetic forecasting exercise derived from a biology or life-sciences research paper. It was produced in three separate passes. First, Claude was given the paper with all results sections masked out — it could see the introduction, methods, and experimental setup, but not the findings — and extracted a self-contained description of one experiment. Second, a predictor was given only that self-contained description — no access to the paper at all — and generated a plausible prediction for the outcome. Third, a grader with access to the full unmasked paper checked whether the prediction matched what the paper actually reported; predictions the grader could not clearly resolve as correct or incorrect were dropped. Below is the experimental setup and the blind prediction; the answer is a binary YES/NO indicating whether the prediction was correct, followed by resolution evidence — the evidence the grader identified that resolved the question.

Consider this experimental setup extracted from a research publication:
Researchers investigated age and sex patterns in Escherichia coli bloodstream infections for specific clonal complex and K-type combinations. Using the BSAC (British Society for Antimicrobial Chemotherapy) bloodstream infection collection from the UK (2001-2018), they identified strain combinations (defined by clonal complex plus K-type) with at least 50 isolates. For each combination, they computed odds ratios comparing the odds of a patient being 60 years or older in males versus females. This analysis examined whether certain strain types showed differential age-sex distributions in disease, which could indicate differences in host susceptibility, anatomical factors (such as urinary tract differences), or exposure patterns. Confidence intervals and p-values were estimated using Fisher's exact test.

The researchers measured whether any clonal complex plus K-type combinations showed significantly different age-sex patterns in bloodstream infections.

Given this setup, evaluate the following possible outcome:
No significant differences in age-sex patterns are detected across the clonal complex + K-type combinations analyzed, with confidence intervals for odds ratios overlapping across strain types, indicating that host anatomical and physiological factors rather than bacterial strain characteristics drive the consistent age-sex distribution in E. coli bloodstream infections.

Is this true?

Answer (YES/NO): NO